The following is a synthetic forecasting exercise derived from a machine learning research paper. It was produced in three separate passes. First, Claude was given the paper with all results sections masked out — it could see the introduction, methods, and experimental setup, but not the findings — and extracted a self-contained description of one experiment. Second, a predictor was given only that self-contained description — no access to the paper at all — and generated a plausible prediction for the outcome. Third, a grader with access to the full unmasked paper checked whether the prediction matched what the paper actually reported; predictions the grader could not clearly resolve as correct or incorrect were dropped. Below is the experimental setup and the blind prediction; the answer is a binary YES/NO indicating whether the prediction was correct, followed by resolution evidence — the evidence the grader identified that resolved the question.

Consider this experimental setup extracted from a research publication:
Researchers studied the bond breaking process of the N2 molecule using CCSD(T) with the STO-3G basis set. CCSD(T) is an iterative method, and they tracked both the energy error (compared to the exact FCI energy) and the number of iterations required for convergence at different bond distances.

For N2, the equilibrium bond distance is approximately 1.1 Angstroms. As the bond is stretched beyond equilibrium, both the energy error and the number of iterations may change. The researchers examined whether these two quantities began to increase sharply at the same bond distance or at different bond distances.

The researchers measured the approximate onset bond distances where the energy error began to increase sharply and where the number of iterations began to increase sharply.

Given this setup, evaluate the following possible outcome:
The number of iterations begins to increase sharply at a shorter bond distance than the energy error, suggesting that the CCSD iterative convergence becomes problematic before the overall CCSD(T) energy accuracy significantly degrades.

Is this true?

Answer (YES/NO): YES